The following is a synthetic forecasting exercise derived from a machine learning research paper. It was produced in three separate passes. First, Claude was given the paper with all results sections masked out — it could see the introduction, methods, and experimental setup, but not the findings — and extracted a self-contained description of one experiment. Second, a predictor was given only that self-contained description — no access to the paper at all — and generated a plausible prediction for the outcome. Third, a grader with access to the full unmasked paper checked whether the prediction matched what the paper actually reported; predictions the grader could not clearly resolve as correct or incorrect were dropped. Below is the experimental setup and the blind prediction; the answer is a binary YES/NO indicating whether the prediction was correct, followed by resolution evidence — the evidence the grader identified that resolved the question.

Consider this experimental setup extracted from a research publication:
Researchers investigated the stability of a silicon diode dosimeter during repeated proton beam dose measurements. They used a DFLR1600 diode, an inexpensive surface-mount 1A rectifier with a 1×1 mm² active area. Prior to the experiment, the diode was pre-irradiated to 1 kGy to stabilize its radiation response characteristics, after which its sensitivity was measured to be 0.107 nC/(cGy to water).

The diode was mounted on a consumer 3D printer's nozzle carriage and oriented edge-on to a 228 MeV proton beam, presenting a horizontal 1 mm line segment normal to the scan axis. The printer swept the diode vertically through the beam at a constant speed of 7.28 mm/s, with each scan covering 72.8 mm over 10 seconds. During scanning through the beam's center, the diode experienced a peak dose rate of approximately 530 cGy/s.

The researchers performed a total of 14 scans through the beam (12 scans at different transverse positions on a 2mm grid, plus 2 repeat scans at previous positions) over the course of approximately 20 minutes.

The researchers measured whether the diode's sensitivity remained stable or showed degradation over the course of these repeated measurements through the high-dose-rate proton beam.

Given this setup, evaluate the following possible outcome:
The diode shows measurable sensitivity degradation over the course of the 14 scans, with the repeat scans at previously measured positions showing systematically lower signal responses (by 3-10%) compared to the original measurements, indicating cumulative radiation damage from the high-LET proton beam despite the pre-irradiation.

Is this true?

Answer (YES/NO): NO